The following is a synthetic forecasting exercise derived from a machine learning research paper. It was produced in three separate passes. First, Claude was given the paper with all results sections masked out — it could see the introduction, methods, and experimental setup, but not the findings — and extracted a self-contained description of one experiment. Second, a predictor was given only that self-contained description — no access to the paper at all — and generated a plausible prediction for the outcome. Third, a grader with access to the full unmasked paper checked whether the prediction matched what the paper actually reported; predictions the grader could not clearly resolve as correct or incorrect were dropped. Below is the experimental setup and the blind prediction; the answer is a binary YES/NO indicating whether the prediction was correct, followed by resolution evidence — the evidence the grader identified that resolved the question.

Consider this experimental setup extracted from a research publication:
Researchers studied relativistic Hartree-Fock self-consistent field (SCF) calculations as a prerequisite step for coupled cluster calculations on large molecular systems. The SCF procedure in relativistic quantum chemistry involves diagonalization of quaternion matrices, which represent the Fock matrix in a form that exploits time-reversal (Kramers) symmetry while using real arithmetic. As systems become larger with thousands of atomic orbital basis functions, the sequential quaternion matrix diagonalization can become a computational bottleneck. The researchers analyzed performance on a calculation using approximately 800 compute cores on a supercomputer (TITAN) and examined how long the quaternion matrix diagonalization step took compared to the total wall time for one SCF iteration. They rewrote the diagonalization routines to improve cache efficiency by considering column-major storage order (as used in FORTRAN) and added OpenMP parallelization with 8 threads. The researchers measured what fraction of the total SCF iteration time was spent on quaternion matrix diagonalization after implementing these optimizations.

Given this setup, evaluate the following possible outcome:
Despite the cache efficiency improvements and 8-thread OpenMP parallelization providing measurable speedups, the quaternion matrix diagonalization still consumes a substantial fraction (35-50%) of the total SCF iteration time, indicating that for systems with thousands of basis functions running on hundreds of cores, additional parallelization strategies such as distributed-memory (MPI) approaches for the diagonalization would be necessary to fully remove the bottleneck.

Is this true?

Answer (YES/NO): NO